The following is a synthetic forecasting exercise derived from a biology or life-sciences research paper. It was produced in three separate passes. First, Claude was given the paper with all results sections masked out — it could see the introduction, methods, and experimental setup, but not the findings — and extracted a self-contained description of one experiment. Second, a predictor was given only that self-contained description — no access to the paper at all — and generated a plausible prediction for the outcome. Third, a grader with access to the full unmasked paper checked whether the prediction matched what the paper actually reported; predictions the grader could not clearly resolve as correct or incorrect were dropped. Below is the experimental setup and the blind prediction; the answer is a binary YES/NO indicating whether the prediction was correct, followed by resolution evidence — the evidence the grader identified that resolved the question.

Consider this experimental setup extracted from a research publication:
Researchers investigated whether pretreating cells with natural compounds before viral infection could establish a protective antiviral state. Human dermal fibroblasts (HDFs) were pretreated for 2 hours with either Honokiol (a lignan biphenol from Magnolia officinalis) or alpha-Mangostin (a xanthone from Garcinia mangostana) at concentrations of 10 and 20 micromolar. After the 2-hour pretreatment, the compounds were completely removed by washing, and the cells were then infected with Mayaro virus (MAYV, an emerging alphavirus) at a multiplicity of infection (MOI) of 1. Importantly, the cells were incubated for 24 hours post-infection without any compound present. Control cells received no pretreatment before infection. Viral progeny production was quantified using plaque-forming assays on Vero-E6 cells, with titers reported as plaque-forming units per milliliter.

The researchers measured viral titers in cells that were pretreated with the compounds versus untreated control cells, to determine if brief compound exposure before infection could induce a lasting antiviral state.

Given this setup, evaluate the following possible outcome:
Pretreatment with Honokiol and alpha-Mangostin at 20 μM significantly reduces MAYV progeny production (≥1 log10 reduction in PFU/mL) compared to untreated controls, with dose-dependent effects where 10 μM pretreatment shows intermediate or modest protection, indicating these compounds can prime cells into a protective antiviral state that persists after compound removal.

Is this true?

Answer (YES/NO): NO